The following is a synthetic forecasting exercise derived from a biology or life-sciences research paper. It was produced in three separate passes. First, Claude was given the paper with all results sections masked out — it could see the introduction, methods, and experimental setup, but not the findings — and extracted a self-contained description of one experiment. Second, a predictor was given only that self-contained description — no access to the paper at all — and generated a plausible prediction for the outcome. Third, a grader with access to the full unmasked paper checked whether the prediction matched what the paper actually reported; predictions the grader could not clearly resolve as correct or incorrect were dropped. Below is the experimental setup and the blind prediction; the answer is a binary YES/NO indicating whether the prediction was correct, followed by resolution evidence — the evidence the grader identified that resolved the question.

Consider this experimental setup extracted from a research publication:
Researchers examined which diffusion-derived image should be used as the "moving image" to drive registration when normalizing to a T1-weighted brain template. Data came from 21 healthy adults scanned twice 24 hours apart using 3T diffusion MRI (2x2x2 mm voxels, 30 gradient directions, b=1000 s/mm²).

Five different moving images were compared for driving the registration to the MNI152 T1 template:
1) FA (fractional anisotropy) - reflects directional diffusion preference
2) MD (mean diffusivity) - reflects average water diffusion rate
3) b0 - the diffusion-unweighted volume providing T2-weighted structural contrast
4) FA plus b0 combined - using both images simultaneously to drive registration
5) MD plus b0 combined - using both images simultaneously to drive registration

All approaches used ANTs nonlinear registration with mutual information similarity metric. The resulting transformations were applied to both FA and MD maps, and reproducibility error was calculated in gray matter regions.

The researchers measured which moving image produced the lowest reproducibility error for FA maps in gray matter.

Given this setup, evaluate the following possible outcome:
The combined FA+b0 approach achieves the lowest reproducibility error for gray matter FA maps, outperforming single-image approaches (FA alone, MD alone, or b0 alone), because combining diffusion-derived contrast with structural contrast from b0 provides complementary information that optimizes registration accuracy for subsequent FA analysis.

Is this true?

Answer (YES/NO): NO